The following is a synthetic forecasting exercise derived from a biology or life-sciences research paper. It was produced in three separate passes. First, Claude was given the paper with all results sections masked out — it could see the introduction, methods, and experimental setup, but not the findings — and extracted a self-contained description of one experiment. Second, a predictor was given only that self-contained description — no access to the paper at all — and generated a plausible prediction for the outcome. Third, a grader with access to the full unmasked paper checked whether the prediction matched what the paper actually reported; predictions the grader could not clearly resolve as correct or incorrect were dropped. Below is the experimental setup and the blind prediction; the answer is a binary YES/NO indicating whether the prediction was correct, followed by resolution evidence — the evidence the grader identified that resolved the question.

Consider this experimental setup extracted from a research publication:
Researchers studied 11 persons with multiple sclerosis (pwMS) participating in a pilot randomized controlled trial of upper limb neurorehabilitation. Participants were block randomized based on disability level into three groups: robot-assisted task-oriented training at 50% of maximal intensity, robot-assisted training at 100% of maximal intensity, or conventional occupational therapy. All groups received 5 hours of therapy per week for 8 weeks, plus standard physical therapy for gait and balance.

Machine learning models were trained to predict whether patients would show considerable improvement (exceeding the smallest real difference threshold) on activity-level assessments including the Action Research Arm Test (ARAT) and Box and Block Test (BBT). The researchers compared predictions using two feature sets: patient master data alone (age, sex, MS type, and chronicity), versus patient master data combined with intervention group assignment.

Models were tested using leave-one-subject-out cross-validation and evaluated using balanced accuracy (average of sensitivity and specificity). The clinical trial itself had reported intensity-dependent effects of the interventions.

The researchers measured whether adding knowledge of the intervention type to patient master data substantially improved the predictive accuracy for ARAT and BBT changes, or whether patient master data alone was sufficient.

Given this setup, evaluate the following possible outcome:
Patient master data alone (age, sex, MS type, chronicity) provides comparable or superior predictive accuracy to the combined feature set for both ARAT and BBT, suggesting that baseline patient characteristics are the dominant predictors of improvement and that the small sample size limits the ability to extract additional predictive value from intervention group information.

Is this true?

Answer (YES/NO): YES